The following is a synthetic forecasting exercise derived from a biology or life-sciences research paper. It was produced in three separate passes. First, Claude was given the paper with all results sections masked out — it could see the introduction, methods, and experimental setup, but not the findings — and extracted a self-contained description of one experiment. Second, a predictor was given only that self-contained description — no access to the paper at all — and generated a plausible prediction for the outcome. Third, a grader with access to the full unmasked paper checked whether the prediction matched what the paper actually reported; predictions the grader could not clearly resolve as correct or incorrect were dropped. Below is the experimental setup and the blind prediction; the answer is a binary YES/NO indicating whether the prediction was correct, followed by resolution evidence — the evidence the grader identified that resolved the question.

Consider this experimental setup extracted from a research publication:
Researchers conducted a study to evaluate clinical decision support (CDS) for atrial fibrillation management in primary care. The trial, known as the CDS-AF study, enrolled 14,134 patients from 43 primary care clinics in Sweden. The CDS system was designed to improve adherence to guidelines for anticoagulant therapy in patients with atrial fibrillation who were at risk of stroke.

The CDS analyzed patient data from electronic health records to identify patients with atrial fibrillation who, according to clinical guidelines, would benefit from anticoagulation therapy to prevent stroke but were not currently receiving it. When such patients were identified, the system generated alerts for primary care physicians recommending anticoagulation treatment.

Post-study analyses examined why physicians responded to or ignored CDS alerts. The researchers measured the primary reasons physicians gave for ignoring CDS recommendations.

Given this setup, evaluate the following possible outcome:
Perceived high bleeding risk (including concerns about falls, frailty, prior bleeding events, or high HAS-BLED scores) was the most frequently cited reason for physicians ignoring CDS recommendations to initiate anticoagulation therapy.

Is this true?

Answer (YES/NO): NO